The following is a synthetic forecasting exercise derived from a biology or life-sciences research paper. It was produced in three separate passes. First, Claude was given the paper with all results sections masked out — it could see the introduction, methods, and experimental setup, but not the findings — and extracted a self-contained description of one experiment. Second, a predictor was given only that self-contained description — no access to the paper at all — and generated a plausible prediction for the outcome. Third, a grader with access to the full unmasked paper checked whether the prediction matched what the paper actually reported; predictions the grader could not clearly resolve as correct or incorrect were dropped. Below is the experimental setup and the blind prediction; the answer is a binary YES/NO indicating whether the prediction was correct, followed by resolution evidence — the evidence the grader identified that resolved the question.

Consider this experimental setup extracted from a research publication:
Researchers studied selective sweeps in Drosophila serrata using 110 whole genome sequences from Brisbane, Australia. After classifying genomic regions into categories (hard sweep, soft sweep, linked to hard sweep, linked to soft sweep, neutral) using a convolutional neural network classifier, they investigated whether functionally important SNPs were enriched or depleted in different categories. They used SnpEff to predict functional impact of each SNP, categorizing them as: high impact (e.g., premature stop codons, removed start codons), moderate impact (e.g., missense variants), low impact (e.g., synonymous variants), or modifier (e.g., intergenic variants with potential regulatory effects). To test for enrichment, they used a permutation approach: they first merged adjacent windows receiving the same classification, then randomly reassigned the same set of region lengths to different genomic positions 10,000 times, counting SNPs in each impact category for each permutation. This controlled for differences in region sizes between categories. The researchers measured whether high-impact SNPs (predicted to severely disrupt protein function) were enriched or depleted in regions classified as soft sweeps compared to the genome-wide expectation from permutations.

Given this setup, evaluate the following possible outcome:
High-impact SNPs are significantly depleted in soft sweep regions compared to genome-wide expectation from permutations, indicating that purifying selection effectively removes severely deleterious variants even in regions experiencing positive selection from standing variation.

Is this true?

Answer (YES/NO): NO